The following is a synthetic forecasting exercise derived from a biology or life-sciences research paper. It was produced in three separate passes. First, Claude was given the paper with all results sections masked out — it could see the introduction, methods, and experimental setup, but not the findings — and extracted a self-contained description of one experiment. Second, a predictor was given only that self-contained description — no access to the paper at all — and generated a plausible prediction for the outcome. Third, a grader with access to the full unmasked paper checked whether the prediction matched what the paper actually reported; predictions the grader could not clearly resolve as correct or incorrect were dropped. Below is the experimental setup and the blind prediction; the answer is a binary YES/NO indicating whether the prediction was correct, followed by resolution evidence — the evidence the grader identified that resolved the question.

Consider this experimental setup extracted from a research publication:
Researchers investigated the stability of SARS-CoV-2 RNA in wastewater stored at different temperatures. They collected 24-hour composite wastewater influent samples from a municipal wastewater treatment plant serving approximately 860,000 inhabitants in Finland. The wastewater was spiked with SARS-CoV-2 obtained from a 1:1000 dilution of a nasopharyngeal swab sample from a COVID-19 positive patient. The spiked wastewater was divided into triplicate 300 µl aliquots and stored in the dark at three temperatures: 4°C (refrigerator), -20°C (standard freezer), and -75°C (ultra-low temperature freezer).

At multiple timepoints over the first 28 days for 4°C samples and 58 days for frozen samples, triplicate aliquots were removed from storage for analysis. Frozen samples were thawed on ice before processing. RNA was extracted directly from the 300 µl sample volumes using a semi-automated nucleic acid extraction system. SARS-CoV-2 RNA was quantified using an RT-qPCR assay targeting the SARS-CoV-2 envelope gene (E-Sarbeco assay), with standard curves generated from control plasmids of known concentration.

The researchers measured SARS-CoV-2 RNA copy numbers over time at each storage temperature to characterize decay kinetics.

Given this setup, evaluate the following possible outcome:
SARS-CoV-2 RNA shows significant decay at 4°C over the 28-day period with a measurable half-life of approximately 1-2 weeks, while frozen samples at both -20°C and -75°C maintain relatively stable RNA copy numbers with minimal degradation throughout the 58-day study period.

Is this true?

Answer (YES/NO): NO